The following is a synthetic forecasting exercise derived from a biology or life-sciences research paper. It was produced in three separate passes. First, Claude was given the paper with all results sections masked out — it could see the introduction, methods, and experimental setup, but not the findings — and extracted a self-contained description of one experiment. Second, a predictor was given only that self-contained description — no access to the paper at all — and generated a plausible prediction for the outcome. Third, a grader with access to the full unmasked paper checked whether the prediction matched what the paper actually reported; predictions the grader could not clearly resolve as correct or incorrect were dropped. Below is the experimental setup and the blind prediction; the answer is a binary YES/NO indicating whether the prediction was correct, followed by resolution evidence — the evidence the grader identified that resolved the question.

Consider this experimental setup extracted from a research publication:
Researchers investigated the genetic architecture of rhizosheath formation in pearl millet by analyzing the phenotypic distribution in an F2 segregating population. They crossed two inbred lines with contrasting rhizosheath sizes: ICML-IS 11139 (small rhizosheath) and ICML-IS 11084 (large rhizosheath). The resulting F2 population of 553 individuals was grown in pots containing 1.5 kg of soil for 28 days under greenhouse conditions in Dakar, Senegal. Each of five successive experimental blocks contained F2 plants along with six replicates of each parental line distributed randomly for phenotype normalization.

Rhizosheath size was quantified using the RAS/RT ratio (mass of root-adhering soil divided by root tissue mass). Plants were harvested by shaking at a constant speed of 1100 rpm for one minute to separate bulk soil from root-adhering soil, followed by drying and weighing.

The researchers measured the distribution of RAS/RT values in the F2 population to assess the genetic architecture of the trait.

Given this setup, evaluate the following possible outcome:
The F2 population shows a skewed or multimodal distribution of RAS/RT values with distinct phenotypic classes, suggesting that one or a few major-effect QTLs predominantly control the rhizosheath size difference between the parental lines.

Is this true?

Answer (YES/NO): NO